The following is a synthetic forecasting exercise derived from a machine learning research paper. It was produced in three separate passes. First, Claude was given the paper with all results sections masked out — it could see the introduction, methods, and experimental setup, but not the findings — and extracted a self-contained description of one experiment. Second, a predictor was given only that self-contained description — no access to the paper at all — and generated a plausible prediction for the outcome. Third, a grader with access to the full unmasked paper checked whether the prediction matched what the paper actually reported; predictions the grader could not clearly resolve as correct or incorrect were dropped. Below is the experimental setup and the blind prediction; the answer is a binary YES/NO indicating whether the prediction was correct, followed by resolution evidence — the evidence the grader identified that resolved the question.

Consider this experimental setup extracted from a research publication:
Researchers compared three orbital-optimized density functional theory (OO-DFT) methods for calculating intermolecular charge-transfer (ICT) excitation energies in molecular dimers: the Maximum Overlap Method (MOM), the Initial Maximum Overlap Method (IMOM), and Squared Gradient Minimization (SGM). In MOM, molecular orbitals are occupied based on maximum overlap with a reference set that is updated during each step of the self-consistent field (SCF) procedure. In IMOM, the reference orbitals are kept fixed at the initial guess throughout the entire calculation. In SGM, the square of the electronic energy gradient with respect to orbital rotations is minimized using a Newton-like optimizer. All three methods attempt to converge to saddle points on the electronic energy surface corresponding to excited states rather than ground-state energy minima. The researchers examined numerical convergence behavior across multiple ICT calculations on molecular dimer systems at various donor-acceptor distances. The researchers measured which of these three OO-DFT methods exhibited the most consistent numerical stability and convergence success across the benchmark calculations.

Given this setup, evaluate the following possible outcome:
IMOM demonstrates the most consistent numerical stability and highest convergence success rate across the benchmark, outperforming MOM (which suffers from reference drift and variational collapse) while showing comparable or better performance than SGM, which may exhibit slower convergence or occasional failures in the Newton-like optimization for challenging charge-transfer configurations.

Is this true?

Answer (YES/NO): YES